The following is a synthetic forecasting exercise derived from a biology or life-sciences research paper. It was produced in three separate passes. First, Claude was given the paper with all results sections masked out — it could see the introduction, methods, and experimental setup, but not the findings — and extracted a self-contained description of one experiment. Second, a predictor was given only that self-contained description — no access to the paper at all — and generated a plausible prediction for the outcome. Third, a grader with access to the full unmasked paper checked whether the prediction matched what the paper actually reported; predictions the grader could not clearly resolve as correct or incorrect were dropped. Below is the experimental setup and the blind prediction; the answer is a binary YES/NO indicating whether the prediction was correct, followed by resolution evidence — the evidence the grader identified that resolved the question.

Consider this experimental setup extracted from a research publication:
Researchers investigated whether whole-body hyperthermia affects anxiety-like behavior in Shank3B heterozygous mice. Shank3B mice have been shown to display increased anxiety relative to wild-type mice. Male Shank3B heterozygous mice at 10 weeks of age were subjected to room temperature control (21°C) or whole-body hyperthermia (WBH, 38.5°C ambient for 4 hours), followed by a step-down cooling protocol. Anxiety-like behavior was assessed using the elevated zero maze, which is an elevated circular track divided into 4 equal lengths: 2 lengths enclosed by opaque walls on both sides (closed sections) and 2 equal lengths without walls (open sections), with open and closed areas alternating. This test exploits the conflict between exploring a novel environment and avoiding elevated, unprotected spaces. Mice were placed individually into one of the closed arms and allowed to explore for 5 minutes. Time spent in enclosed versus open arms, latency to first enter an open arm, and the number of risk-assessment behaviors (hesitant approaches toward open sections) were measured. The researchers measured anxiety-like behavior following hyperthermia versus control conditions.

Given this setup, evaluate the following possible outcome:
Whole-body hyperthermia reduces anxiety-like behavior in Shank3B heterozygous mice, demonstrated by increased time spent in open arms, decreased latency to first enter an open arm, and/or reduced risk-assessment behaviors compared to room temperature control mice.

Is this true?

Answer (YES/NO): NO